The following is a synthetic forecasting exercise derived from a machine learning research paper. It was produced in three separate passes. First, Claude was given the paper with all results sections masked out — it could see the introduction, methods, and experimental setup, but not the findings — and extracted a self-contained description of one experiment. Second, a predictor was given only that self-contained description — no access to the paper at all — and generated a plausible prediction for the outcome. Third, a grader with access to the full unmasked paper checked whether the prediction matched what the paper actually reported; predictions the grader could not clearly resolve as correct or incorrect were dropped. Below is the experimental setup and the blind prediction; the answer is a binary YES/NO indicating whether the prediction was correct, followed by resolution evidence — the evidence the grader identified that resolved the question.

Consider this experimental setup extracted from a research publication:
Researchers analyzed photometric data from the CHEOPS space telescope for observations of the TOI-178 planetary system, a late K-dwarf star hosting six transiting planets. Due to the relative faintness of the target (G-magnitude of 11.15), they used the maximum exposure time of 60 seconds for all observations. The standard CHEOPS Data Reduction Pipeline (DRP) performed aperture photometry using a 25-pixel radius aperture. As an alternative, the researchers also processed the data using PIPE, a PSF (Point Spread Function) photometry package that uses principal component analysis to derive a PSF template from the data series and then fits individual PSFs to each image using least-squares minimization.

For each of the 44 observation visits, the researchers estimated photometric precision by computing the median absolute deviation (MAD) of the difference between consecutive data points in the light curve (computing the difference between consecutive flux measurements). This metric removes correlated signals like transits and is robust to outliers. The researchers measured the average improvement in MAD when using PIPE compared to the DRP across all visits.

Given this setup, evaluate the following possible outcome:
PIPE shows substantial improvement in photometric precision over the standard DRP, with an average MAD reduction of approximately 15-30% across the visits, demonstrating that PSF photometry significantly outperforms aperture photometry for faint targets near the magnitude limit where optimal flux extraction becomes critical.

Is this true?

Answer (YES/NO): YES